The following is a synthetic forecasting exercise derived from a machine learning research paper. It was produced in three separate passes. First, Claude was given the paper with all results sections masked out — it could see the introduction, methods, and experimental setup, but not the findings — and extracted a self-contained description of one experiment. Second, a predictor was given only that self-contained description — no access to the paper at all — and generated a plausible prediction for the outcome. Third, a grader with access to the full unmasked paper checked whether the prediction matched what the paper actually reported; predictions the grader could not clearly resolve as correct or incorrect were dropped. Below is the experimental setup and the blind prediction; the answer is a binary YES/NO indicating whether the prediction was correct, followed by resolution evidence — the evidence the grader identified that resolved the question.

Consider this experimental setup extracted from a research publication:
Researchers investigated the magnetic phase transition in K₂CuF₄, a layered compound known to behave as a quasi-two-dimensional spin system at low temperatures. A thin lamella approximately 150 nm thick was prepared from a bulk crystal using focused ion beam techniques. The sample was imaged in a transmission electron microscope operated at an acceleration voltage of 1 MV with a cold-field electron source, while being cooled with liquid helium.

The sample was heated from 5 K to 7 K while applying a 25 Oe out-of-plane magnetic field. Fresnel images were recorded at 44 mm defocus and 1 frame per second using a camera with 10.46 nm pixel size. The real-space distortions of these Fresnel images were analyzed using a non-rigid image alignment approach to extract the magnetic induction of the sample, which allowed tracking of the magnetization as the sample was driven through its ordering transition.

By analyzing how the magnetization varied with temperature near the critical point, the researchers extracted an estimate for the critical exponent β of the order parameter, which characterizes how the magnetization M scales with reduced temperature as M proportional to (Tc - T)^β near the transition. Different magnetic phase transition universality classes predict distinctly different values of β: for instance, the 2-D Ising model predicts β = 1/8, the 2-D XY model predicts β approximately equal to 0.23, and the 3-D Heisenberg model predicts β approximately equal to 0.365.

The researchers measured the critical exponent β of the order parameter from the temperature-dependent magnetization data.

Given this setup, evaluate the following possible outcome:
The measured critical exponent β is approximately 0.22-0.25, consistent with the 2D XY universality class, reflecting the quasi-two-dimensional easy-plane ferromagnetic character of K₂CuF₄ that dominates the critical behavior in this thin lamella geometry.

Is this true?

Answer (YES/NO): YES